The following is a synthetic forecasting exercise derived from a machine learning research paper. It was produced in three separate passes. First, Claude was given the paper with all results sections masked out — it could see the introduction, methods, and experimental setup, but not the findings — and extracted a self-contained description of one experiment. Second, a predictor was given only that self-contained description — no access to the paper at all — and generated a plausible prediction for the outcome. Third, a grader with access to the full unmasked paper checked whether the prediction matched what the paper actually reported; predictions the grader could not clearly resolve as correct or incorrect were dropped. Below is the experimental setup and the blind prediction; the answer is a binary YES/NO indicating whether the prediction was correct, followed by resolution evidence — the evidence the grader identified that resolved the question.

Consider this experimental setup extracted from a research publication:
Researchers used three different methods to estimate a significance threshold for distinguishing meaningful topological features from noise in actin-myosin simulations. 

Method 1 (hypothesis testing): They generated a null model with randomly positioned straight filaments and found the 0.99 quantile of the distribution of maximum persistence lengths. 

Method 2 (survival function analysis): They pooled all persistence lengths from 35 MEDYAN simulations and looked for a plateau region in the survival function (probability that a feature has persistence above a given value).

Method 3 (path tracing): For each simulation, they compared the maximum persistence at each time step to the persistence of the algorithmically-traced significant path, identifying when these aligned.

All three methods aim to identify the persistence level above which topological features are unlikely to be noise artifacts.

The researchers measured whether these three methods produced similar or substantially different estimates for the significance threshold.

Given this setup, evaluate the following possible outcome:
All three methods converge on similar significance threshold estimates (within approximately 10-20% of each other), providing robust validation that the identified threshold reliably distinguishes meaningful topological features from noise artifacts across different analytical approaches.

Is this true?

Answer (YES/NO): NO